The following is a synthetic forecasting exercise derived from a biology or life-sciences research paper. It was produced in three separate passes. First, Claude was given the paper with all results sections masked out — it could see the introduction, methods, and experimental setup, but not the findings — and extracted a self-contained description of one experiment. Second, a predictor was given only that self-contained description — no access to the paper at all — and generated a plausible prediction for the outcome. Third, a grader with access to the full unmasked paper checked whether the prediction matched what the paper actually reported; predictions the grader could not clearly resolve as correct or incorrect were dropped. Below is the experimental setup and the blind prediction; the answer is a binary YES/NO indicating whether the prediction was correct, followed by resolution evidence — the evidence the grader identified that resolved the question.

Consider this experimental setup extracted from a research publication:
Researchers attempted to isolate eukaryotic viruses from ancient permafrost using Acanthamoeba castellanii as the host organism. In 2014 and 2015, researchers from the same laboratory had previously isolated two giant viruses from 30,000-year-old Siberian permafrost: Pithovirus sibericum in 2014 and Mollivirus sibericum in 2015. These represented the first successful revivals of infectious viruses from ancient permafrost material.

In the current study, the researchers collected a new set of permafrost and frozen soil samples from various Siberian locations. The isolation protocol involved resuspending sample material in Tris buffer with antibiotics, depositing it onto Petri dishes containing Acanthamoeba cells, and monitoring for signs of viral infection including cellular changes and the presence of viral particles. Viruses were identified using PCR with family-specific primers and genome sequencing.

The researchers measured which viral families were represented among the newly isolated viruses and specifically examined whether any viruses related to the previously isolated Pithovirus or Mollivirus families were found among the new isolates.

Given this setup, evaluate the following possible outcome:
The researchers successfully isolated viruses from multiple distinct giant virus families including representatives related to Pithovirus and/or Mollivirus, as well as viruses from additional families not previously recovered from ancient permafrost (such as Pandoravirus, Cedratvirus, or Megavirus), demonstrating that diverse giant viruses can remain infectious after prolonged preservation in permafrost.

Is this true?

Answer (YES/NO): YES